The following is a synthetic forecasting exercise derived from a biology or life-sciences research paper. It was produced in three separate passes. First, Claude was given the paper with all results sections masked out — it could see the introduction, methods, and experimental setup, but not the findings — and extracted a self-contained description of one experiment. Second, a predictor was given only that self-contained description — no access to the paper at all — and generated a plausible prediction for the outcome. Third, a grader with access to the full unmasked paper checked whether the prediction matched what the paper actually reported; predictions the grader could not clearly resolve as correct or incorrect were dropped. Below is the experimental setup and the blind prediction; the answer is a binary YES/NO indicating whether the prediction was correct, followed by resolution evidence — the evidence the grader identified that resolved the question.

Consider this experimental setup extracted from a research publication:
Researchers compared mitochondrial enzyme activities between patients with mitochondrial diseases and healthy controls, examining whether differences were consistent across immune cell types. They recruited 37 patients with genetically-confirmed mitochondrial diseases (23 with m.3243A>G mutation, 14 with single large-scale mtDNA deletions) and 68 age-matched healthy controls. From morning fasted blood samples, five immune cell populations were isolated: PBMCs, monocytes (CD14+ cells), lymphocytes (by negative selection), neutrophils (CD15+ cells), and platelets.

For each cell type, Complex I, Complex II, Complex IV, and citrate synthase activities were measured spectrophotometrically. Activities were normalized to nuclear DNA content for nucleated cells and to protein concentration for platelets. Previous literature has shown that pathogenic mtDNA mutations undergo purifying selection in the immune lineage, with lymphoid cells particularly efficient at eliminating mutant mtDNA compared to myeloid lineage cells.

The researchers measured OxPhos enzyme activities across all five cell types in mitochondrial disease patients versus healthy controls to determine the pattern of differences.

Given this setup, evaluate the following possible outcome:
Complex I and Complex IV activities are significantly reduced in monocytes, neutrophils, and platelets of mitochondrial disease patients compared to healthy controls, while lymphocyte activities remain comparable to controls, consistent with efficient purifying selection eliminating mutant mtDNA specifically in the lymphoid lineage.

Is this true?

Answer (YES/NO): NO